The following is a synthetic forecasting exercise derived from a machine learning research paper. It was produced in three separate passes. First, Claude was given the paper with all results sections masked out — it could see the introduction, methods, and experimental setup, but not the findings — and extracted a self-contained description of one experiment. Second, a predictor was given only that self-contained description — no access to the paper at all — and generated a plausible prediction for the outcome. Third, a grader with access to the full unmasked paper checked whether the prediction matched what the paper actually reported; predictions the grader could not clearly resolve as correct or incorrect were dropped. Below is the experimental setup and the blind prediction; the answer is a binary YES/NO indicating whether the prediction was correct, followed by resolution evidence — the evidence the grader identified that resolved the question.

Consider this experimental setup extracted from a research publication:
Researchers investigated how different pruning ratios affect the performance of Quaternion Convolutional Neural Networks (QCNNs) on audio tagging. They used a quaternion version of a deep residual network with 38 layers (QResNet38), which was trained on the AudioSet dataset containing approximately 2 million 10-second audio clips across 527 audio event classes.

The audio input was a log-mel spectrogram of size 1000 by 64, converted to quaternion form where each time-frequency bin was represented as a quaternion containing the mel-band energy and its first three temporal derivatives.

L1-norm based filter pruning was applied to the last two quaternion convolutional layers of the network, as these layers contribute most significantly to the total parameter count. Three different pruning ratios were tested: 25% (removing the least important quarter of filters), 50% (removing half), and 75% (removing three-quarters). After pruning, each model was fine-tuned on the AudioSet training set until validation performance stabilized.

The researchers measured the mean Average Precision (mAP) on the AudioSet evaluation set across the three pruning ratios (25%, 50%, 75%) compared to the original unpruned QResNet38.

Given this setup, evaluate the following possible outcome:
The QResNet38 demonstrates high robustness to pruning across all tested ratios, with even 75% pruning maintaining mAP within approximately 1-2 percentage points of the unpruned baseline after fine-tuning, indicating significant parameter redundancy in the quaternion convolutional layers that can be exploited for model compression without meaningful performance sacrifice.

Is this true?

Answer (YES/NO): YES